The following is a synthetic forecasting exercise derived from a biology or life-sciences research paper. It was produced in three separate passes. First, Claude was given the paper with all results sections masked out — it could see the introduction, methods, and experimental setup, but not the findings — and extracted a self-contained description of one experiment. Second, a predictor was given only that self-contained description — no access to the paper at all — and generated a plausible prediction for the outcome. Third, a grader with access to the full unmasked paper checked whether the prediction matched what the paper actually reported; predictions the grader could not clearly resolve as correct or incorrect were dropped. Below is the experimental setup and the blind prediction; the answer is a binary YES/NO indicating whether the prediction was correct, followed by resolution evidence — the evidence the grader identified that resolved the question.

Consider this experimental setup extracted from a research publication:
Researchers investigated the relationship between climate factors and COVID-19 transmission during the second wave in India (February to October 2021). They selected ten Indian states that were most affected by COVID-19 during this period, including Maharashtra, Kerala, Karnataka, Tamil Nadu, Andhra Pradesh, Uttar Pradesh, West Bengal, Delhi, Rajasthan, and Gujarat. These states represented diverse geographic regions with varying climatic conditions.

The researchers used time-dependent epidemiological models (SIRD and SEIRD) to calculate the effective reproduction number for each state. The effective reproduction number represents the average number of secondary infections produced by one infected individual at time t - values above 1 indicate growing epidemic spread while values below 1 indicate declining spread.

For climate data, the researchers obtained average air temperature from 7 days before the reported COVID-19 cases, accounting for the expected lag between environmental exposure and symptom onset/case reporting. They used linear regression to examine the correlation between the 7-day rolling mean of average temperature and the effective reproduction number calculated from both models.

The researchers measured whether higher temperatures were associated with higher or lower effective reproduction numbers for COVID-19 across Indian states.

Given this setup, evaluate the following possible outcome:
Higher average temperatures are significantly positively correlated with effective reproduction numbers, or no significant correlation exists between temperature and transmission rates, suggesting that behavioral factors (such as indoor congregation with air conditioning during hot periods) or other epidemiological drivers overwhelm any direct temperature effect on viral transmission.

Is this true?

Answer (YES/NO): YES